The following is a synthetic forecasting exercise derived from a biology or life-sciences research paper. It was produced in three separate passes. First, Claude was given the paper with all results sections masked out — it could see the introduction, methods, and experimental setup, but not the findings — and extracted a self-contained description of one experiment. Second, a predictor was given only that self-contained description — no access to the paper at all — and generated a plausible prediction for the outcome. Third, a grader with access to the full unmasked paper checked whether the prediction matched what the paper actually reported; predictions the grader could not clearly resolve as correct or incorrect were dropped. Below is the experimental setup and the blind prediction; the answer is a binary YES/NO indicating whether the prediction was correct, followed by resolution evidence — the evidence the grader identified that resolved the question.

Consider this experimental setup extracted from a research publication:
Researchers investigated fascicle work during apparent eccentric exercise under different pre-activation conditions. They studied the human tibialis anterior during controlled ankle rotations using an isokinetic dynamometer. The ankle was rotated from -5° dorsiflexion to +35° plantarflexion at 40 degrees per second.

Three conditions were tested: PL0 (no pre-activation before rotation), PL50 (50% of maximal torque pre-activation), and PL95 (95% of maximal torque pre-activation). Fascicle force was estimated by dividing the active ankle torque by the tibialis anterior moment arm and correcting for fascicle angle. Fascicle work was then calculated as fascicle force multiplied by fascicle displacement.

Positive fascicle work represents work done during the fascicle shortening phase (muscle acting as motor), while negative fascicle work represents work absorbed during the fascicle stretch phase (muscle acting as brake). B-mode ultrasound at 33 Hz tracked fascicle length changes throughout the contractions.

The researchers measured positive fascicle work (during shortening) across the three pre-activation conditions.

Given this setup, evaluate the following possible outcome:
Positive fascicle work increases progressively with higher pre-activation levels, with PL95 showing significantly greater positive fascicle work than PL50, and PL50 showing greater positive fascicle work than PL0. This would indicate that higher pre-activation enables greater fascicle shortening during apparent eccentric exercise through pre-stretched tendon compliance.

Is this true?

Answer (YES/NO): NO